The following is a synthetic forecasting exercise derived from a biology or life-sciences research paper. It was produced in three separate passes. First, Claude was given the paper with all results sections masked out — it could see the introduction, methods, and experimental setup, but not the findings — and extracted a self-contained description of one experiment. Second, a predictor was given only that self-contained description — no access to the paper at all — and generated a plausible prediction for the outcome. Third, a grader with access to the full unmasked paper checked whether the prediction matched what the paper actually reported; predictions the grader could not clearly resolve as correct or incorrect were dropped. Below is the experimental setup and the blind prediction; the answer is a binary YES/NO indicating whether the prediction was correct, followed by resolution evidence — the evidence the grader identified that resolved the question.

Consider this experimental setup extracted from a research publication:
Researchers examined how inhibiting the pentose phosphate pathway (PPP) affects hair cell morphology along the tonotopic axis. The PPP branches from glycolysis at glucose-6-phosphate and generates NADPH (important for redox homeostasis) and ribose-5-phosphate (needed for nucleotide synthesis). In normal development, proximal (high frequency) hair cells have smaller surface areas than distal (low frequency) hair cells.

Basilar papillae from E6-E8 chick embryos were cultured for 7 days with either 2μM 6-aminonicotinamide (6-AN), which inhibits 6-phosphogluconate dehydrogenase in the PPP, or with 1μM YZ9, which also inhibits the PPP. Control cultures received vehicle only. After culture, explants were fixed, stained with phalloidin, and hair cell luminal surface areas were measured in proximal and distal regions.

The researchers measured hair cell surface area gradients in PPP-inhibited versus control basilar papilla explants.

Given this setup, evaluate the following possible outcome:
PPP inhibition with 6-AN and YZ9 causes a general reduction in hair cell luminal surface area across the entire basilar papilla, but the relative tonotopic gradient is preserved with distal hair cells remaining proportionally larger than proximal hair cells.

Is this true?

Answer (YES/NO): NO